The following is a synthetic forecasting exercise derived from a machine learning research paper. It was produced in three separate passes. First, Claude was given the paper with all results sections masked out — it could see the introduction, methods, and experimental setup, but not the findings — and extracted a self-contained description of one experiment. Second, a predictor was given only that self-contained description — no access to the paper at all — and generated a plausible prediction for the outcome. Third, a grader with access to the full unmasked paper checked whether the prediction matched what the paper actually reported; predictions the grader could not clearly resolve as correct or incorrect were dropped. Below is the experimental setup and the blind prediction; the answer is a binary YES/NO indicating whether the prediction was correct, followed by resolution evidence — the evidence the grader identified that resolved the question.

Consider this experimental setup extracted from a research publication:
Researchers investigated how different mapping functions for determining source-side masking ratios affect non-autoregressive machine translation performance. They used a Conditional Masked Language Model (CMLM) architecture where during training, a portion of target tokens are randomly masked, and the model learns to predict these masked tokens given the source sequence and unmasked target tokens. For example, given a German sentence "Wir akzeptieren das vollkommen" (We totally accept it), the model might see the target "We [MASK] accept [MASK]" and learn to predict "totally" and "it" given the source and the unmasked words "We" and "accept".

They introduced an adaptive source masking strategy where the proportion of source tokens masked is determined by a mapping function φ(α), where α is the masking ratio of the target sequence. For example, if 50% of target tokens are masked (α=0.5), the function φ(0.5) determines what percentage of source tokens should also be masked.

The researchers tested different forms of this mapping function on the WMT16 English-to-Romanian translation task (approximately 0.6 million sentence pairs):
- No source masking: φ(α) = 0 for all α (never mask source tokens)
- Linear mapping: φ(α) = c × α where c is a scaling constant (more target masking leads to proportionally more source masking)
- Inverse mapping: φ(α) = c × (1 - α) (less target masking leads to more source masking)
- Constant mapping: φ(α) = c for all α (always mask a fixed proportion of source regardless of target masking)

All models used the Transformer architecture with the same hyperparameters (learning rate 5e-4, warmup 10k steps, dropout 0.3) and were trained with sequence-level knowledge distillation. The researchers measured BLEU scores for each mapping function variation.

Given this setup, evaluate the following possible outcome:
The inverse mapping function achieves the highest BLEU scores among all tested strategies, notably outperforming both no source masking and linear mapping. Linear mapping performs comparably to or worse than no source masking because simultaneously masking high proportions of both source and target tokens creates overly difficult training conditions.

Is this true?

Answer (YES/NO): YES